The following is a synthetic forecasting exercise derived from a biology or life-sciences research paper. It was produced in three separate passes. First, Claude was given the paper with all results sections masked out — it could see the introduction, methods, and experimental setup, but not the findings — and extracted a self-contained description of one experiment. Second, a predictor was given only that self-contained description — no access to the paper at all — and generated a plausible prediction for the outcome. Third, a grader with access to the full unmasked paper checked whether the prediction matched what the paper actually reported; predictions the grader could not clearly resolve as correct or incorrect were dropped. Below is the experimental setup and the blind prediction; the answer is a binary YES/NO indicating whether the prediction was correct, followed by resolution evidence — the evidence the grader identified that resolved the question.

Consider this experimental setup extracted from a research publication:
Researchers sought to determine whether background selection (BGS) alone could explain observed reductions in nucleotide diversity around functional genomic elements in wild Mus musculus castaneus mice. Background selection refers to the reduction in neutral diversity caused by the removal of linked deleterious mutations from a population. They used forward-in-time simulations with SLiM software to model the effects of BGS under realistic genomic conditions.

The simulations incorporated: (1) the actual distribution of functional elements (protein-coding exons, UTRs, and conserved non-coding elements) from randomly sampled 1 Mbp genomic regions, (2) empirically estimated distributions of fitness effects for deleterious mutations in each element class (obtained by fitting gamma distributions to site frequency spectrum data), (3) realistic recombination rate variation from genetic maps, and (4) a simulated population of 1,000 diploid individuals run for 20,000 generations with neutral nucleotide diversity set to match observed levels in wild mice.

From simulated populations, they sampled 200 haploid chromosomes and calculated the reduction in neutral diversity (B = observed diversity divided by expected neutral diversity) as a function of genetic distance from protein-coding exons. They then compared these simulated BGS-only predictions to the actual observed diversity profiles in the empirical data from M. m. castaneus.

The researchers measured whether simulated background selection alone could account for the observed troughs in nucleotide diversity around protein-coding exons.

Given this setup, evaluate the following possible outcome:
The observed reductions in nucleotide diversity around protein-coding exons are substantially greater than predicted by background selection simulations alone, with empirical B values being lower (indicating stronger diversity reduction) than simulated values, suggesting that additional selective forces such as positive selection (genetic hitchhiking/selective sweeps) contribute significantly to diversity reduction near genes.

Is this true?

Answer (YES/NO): YES